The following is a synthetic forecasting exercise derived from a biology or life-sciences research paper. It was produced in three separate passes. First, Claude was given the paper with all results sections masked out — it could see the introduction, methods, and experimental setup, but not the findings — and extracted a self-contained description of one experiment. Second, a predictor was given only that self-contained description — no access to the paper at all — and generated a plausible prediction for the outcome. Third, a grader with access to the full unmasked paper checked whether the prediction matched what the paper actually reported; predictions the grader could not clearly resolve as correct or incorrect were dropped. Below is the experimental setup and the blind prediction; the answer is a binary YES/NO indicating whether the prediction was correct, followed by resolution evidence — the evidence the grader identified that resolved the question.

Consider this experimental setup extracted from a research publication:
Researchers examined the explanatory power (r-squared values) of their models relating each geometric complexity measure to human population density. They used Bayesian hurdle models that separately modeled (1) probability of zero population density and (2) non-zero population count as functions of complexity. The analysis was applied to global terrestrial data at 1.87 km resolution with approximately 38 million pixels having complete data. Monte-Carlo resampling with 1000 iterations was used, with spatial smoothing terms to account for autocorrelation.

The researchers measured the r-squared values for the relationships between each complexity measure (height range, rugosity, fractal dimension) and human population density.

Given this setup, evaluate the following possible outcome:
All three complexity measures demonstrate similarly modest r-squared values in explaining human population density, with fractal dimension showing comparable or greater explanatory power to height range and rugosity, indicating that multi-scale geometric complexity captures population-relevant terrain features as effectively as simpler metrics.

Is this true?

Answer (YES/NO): YES